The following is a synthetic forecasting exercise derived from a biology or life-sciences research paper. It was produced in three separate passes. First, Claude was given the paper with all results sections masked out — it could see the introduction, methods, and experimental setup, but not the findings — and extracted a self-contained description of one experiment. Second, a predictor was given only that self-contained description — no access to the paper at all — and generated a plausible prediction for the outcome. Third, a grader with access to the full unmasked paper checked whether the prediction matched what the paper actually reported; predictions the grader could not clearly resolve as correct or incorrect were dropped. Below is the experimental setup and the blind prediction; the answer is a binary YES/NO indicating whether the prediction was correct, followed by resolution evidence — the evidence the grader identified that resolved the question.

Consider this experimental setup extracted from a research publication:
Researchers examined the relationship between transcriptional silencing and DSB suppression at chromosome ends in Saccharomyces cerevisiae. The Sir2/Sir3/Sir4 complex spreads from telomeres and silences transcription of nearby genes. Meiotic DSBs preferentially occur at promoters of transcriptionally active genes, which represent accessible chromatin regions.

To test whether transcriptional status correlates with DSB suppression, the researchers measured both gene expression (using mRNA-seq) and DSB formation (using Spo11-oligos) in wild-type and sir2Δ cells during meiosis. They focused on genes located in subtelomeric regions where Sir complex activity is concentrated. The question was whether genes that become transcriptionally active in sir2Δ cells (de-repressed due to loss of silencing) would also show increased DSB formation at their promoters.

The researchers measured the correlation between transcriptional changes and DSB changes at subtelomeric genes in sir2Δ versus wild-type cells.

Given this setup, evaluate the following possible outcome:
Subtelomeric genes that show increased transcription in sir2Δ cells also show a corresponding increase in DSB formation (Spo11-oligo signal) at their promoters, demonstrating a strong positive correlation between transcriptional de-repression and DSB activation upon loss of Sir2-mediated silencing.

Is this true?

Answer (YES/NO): YES